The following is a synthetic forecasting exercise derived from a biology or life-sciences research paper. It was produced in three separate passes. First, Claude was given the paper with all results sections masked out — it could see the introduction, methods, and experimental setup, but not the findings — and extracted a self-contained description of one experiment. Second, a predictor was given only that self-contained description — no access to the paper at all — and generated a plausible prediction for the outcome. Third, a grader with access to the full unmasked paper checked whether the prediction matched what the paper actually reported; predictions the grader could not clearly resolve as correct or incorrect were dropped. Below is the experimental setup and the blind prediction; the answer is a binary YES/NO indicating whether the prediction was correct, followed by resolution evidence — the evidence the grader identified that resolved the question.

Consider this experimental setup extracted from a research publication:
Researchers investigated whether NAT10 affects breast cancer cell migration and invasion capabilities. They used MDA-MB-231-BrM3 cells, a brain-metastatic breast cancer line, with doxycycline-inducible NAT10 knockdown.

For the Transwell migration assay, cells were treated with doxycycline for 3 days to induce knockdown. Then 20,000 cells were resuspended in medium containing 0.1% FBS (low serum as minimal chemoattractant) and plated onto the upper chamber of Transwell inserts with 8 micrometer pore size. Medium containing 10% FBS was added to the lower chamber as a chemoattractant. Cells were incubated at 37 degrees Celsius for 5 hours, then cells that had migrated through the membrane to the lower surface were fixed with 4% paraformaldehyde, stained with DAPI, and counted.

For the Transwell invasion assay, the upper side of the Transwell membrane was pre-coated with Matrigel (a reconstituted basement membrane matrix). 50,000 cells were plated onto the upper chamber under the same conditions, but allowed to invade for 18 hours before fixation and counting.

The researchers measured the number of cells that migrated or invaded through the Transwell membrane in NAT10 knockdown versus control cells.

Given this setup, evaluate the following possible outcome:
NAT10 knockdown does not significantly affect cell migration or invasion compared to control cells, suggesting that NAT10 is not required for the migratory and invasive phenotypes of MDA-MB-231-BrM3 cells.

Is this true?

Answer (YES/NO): NO